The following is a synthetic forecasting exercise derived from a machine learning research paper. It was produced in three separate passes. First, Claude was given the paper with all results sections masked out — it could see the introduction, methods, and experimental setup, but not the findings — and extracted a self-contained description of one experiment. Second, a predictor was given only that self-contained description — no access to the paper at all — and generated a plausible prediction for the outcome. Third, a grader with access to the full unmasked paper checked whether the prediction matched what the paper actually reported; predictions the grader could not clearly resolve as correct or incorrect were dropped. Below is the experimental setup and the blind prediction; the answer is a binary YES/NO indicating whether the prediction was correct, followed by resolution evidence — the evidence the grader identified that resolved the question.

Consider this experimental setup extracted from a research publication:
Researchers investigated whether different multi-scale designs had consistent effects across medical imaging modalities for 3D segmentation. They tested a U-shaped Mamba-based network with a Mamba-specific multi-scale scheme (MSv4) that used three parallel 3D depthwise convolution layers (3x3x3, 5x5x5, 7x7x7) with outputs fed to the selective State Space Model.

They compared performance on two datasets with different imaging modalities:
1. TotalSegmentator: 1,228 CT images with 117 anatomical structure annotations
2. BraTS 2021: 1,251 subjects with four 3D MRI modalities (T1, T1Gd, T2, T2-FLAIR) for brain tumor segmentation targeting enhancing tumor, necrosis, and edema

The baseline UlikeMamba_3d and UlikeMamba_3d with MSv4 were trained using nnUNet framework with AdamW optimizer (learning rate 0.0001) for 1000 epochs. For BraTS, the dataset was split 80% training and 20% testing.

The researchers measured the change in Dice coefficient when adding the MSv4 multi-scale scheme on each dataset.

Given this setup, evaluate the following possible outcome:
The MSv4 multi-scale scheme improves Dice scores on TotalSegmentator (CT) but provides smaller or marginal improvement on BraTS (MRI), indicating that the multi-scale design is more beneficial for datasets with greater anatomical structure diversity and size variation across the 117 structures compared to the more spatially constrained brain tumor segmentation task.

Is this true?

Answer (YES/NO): NO